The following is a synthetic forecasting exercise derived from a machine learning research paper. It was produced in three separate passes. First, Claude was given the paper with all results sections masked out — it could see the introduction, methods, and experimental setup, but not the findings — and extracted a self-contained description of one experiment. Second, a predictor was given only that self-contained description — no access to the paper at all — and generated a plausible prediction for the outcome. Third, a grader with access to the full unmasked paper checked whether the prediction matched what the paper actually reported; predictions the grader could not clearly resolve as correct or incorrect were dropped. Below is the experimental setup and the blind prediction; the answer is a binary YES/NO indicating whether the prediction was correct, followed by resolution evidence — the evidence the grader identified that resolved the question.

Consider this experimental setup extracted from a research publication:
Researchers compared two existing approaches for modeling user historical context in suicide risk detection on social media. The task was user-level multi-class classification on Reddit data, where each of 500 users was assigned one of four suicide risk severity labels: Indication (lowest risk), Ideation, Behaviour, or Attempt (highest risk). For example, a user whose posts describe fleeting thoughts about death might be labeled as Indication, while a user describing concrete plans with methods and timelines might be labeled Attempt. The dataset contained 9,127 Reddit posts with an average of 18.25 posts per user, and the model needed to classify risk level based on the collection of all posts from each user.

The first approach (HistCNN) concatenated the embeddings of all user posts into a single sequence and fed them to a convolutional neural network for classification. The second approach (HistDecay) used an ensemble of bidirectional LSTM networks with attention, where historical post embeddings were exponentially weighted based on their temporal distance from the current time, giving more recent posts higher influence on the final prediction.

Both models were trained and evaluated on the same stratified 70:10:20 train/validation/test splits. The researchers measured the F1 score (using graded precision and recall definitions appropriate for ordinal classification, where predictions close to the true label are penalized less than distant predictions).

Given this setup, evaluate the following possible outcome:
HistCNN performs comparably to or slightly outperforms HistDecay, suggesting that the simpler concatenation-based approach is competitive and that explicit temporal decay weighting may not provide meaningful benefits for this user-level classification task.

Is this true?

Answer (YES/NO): NO